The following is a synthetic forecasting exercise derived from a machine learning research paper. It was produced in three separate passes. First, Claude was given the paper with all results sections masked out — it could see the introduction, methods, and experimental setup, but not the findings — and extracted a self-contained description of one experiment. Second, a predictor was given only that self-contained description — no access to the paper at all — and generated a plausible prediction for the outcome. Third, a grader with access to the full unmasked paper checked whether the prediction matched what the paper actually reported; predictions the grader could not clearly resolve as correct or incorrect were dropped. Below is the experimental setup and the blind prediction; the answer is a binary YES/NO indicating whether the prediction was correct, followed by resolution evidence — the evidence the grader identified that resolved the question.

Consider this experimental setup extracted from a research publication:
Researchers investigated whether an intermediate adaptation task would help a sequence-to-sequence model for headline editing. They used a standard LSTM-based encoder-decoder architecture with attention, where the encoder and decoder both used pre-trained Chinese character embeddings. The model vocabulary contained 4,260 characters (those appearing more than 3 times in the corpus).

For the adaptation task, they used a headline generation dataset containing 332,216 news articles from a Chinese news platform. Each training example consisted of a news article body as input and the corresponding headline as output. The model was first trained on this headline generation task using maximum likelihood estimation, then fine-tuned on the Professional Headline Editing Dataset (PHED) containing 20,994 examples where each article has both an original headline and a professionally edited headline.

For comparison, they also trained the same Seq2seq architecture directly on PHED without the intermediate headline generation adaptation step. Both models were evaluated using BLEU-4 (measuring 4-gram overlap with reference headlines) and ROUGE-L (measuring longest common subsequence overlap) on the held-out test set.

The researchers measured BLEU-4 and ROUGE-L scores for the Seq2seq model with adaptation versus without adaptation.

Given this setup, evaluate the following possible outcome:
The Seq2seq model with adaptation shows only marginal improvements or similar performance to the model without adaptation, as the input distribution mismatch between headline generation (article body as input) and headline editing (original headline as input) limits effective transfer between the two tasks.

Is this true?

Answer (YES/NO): NO